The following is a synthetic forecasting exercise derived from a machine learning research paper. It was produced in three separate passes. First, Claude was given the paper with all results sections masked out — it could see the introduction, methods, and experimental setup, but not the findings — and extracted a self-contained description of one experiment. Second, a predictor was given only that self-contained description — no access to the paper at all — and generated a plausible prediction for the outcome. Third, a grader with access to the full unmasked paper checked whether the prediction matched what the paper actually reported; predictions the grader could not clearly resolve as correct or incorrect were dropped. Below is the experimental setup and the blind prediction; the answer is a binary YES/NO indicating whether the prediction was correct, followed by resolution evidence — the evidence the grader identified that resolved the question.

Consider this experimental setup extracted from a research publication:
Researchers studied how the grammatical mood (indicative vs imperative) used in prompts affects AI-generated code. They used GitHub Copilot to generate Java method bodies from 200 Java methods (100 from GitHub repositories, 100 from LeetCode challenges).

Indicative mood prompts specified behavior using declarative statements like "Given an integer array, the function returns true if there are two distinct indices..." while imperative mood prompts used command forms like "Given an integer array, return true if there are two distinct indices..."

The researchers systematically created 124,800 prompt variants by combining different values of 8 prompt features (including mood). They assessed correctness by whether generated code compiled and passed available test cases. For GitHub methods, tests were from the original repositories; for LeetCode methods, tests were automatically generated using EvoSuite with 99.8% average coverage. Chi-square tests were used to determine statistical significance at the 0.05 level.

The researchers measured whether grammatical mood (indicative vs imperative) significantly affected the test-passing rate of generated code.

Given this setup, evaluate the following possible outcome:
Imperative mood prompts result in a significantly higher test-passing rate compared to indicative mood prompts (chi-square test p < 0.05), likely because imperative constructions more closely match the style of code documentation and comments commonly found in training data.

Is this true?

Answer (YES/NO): NO